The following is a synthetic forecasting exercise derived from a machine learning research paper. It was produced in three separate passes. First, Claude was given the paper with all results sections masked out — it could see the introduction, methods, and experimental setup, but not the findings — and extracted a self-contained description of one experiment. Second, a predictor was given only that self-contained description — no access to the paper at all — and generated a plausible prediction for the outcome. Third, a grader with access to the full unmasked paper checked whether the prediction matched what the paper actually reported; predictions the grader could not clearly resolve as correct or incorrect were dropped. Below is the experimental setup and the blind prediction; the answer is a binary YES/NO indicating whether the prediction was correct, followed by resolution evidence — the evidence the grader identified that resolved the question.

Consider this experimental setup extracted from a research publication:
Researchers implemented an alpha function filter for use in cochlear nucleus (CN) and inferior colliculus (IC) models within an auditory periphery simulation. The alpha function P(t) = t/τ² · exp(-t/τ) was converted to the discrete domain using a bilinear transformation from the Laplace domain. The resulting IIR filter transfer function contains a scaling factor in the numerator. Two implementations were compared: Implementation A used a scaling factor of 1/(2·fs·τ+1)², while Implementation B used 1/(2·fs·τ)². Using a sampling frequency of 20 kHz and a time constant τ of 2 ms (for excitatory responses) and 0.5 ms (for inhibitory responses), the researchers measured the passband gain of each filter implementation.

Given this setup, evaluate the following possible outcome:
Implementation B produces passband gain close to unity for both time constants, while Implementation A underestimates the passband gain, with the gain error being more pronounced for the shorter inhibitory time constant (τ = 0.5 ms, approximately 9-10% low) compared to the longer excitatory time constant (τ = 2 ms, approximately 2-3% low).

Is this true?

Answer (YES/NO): NO